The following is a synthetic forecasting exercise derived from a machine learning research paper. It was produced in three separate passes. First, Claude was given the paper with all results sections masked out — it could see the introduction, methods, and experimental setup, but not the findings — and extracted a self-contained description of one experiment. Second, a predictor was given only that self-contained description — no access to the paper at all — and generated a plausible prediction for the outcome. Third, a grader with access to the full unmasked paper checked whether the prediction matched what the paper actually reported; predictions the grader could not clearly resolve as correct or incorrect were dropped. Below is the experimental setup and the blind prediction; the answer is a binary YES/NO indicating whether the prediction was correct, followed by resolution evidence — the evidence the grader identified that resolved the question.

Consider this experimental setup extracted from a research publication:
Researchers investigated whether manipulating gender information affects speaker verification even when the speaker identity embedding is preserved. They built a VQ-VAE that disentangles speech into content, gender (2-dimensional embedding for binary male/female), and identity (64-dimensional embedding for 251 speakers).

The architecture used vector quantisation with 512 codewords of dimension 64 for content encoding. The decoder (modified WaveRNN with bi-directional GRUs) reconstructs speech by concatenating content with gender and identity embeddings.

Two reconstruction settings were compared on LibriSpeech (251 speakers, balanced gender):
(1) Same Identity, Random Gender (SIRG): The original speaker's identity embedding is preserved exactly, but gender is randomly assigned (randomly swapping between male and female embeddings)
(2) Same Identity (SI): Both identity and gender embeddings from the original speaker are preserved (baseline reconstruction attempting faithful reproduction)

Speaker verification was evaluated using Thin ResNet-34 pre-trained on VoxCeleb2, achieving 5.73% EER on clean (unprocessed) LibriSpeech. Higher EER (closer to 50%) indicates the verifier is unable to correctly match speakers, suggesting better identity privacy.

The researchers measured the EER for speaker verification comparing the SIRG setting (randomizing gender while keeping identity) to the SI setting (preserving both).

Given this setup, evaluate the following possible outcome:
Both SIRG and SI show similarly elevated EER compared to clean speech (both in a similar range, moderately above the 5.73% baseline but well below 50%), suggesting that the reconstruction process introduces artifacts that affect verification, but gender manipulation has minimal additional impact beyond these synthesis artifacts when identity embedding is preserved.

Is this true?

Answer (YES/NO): NO